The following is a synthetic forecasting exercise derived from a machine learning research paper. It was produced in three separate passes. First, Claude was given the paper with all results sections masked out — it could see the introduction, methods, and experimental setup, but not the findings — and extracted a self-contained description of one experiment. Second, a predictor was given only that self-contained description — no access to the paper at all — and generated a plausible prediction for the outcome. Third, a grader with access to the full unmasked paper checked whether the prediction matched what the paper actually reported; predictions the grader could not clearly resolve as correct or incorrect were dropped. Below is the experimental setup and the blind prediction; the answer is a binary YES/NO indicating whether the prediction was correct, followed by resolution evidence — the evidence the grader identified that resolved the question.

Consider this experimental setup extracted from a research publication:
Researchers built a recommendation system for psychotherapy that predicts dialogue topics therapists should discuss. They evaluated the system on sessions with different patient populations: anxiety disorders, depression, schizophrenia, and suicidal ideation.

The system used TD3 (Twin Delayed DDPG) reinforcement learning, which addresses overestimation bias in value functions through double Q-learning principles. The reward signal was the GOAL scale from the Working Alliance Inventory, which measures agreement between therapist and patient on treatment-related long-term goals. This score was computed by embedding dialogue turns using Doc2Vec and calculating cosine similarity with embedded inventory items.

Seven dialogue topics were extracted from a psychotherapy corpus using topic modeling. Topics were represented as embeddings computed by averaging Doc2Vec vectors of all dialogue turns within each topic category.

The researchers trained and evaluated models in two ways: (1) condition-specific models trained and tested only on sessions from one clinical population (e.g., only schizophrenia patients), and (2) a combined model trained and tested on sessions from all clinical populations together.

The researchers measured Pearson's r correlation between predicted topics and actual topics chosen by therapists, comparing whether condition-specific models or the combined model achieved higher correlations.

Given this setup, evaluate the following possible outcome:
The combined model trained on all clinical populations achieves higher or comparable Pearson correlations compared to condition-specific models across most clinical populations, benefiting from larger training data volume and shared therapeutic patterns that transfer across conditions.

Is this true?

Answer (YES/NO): YES